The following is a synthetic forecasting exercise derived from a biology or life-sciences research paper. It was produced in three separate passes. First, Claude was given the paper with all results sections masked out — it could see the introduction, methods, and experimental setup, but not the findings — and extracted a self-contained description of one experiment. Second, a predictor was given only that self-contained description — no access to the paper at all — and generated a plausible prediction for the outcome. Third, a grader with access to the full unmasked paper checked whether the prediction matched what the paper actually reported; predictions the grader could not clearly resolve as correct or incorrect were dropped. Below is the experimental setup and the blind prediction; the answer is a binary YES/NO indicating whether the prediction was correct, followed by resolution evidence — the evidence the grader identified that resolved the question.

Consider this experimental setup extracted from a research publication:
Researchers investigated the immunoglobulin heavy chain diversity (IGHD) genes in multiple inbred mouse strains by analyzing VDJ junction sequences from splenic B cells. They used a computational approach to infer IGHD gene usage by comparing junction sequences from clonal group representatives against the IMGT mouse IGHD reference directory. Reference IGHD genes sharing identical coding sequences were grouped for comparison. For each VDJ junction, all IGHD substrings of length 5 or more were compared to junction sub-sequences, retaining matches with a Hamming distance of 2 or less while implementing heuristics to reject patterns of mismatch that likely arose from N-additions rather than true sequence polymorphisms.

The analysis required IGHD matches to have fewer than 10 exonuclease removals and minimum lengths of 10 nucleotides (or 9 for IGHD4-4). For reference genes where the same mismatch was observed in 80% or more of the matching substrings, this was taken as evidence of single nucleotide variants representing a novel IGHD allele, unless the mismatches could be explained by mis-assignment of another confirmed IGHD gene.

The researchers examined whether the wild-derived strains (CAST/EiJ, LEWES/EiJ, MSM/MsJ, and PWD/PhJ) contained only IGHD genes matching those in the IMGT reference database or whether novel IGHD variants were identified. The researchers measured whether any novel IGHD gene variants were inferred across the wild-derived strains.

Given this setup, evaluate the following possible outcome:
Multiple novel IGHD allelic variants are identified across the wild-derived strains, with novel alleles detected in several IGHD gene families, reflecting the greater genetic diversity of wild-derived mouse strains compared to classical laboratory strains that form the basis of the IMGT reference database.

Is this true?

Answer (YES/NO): YES